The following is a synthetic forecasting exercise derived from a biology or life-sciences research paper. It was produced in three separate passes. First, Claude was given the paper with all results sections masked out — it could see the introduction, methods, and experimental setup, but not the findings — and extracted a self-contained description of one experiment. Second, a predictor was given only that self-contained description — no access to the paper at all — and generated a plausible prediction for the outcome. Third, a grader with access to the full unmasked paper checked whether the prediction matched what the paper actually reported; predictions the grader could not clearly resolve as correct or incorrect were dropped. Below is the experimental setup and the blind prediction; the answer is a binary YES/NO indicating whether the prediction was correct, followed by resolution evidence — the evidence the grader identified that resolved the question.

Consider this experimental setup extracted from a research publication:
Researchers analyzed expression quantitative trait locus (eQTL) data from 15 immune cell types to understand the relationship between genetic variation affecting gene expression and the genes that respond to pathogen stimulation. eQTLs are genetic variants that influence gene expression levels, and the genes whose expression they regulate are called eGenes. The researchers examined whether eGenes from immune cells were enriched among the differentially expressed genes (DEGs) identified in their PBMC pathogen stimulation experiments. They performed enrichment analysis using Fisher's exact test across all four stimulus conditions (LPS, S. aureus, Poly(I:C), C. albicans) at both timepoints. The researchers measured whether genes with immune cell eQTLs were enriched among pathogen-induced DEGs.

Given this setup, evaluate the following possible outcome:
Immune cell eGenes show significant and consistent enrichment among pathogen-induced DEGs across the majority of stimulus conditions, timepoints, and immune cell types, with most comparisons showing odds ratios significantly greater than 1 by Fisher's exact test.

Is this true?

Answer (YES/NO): YES